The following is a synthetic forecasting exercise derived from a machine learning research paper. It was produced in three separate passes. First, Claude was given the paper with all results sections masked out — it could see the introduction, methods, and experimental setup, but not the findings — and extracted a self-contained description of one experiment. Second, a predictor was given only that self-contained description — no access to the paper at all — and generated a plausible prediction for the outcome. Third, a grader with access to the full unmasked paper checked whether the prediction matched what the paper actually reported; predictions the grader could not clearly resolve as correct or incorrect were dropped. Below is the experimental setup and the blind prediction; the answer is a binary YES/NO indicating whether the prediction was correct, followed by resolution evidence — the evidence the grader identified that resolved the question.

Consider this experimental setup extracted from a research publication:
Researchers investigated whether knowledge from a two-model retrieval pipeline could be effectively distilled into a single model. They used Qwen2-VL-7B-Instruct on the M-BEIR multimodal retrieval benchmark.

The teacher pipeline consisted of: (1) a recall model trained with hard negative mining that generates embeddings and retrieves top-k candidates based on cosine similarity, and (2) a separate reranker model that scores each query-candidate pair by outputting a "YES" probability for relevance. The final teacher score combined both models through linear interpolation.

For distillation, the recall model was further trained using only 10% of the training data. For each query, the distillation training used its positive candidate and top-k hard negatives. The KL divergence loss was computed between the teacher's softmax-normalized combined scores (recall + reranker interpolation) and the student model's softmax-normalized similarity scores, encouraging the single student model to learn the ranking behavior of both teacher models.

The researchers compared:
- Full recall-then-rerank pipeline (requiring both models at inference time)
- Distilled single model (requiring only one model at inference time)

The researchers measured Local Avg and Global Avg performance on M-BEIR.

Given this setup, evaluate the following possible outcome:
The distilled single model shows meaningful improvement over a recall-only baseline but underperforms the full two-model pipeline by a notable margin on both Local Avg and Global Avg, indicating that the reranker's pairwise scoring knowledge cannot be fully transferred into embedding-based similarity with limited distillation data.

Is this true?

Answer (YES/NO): NO